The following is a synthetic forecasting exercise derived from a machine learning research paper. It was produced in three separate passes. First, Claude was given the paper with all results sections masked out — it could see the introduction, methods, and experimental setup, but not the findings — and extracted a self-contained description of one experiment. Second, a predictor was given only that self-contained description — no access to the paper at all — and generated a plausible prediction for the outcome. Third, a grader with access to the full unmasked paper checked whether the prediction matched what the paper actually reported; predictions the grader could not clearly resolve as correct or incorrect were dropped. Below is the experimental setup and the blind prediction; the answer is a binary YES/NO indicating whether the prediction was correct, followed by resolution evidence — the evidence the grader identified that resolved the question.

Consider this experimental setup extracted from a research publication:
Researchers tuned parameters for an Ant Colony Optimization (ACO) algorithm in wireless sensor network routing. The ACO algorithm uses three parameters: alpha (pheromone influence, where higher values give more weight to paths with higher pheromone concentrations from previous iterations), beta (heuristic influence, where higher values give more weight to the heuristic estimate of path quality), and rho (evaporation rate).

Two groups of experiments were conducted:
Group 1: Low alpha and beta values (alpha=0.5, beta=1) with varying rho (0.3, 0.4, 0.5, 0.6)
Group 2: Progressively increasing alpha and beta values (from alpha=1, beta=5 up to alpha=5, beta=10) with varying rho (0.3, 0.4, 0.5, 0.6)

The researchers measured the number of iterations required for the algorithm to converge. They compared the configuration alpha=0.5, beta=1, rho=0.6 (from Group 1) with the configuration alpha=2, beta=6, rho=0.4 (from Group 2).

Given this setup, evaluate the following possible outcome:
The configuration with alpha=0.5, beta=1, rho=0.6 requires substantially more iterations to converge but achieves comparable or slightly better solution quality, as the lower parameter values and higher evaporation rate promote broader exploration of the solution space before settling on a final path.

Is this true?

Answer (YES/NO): NO